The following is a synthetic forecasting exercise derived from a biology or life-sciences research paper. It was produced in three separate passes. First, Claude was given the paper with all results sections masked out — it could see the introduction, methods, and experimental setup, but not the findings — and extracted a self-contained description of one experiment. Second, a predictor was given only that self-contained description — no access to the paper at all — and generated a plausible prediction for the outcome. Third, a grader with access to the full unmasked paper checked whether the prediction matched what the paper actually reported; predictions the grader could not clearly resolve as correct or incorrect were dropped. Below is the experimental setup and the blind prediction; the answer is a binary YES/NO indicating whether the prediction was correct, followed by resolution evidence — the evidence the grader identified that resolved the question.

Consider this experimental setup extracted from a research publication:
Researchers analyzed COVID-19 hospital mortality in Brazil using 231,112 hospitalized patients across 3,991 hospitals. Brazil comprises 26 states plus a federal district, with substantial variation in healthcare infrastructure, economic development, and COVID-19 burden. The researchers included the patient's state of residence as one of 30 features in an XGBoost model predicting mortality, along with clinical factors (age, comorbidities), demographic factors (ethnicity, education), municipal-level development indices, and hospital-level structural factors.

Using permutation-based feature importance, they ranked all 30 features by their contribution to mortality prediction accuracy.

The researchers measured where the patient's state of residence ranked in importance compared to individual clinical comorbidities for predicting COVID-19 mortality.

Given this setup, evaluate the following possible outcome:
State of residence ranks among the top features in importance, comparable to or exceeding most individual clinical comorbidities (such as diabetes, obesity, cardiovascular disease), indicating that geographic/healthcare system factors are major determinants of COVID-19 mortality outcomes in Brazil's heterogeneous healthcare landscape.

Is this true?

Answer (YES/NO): YES